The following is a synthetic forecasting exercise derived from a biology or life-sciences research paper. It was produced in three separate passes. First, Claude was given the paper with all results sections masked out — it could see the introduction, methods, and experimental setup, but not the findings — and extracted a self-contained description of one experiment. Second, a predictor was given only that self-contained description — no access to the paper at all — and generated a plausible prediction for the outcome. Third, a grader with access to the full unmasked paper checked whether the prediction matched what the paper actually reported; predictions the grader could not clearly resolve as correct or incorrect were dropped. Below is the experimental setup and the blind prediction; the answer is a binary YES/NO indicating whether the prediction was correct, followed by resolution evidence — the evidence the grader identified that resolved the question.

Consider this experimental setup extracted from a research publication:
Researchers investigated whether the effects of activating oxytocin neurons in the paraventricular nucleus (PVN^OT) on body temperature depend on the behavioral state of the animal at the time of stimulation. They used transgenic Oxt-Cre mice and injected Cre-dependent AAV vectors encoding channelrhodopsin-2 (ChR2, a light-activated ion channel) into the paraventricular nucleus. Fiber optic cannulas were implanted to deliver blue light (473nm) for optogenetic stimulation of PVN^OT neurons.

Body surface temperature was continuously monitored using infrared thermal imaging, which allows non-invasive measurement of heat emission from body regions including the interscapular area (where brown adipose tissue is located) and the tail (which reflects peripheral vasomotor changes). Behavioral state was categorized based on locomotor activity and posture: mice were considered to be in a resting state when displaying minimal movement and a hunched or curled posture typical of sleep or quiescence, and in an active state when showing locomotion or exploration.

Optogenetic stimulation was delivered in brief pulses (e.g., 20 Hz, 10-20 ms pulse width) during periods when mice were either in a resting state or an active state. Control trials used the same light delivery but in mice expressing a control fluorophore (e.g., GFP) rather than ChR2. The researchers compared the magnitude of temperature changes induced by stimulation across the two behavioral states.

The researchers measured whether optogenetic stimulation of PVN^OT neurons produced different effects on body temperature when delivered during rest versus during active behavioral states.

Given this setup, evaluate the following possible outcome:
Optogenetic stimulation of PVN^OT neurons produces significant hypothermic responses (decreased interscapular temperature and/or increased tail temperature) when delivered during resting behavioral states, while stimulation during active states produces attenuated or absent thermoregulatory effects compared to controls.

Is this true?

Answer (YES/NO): NO